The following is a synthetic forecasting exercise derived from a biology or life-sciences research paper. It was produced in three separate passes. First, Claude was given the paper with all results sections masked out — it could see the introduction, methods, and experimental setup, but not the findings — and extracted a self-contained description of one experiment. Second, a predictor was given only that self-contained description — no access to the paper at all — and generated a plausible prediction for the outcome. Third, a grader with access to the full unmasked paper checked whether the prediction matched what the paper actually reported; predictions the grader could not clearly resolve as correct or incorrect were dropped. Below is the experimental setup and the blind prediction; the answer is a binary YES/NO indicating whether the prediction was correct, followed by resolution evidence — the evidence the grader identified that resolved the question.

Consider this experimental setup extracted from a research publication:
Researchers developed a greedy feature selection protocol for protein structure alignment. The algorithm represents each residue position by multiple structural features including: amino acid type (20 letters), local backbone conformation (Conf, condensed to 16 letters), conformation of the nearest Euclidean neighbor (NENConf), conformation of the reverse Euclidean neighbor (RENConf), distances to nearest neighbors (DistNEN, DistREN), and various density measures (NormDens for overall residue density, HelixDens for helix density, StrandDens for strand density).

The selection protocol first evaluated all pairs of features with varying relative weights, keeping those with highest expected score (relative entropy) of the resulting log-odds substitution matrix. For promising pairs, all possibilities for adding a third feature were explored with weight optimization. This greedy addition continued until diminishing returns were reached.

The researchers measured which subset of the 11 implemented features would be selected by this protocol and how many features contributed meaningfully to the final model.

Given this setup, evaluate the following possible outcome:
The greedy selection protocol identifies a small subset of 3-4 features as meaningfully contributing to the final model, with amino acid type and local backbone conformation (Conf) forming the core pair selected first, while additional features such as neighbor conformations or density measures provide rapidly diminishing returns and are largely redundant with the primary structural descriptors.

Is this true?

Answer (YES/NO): NO